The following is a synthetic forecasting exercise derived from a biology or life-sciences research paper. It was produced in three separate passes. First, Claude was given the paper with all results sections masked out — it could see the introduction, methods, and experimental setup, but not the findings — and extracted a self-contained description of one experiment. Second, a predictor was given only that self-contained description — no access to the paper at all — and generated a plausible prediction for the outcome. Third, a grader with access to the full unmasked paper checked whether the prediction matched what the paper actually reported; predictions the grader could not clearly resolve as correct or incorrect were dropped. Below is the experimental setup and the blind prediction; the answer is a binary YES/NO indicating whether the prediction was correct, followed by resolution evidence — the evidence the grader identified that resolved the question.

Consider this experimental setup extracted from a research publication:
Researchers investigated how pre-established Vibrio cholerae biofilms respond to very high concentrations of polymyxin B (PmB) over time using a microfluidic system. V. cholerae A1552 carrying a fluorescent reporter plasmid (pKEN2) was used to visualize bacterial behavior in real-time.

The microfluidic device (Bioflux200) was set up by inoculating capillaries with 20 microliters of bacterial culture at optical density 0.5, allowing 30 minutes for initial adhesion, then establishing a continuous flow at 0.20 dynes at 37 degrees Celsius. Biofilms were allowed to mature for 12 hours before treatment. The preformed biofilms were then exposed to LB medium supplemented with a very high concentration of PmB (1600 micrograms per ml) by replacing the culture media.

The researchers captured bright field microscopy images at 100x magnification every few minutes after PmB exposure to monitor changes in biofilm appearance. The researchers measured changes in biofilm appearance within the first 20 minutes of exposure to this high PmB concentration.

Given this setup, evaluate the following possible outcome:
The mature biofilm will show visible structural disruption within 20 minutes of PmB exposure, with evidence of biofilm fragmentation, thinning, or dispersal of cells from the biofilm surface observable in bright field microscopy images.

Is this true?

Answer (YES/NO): NO